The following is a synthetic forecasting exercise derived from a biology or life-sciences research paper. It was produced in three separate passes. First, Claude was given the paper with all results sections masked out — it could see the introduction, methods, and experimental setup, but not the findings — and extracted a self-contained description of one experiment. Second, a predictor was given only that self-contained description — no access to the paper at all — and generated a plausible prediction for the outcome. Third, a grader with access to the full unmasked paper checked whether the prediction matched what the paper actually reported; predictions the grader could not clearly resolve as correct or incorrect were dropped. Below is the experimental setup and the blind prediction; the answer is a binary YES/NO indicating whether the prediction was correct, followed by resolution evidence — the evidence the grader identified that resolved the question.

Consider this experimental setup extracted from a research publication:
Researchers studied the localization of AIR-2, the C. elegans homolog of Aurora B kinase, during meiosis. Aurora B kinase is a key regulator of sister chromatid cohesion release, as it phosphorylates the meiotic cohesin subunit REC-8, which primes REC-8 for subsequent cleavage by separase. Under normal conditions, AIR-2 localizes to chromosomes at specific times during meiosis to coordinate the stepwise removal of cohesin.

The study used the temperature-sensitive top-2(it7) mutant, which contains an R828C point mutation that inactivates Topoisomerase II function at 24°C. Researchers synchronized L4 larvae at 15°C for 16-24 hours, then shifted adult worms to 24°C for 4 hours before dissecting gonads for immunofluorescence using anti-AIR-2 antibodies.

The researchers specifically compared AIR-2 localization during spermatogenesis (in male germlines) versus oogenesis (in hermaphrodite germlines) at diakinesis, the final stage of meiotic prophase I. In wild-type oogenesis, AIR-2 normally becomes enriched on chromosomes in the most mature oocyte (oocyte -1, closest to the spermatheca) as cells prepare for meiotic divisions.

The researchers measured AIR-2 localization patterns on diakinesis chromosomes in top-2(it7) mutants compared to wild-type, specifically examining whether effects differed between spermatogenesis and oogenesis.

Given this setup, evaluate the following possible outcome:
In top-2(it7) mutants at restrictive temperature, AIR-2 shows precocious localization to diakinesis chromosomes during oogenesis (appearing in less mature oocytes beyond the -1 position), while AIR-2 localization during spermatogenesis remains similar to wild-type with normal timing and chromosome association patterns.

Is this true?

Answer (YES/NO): NO